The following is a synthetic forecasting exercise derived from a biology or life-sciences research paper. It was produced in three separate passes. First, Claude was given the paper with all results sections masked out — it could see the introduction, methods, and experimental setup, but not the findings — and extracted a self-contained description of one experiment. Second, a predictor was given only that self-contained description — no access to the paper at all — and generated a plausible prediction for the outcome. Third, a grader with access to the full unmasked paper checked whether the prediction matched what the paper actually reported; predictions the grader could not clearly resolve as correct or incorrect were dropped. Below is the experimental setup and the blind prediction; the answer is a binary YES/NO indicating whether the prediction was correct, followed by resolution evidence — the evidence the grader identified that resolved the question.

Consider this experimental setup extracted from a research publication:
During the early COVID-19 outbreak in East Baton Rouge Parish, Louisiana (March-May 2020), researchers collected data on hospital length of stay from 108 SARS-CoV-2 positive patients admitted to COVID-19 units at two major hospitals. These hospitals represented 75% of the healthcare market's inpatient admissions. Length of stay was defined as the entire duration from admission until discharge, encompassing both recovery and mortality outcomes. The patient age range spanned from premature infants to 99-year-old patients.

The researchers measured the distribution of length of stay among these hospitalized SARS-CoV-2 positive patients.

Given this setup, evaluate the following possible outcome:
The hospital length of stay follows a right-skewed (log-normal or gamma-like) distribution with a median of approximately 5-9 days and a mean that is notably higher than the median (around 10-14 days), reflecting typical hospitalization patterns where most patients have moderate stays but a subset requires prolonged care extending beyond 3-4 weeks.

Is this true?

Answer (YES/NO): NO